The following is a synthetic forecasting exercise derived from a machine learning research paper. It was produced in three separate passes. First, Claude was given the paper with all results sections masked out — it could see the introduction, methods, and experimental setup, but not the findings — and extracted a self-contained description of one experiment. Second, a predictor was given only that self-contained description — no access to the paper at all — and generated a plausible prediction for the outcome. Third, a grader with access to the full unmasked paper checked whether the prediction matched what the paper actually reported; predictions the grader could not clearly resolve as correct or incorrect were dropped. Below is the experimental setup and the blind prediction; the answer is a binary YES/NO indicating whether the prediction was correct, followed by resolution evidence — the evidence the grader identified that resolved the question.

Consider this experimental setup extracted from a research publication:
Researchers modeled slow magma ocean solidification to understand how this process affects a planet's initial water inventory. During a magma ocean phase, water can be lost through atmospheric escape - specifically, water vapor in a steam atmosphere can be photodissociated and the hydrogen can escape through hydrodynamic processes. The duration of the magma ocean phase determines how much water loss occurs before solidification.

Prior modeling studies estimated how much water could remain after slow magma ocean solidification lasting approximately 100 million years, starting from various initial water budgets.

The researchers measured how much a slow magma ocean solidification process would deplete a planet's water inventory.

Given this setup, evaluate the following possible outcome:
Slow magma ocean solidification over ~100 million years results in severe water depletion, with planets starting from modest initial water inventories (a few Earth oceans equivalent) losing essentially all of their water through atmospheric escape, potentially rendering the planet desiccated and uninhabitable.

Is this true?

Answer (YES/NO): NO